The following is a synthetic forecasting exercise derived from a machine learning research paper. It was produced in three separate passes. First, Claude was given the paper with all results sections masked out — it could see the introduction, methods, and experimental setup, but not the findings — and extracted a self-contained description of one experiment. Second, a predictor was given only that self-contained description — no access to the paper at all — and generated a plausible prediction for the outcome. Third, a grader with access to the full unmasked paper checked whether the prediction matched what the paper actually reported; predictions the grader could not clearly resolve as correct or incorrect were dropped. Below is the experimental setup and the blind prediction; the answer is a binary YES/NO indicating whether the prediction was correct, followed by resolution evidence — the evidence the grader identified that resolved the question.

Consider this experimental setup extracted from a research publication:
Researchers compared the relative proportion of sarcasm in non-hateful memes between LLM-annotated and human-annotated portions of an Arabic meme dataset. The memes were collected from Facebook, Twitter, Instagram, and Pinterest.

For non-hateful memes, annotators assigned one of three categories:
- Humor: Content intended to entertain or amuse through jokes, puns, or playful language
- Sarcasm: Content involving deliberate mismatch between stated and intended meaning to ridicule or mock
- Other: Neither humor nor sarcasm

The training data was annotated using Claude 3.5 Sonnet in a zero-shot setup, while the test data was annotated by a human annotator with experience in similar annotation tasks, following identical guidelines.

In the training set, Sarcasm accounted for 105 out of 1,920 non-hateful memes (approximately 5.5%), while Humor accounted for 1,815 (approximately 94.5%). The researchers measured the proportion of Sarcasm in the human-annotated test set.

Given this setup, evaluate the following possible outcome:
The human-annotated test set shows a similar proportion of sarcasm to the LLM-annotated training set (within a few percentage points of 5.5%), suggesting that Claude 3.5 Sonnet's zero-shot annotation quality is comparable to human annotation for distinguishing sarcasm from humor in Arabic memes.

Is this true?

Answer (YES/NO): NO